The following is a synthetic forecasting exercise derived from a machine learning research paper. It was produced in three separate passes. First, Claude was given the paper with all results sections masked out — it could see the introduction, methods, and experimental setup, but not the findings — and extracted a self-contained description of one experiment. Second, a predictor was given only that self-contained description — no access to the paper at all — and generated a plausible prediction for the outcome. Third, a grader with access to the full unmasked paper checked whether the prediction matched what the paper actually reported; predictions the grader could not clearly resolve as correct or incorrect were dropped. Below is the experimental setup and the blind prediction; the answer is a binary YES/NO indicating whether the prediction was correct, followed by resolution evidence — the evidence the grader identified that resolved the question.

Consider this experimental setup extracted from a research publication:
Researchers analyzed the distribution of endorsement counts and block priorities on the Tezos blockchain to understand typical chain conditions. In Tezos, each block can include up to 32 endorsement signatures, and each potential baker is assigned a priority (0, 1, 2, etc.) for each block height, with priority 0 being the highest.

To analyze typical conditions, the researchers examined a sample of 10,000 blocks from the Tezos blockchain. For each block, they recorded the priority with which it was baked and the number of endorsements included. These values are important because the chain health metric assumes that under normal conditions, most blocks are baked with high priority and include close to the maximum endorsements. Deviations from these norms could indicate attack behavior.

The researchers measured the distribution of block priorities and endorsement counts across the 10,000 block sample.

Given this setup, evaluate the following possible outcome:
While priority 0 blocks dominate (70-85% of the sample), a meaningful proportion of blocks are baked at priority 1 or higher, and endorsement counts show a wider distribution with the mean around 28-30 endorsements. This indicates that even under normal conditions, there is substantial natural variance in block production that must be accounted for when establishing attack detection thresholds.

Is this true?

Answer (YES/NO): NO